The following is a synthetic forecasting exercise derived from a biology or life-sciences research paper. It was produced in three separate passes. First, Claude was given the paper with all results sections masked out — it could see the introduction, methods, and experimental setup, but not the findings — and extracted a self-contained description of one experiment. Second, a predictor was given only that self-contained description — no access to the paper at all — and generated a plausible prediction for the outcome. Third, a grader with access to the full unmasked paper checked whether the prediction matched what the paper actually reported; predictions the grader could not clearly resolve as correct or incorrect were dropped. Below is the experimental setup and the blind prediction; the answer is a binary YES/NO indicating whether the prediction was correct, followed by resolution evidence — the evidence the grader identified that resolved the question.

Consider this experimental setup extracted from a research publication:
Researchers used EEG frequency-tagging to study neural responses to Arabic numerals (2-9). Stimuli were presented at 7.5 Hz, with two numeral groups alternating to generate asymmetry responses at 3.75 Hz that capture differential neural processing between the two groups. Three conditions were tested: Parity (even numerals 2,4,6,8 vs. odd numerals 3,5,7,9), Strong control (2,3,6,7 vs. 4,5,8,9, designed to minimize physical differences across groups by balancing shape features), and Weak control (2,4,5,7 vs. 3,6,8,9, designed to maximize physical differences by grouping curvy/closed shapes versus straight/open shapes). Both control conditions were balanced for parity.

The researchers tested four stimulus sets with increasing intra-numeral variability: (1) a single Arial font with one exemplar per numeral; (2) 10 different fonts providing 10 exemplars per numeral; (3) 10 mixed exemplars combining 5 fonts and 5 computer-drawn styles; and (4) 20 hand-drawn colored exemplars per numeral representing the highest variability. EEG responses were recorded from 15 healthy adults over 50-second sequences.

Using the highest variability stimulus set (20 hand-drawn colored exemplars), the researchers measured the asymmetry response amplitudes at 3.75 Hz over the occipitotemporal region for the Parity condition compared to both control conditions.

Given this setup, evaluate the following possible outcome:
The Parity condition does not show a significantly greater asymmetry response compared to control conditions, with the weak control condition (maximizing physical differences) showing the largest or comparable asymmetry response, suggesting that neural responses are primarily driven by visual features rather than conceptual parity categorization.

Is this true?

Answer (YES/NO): NO